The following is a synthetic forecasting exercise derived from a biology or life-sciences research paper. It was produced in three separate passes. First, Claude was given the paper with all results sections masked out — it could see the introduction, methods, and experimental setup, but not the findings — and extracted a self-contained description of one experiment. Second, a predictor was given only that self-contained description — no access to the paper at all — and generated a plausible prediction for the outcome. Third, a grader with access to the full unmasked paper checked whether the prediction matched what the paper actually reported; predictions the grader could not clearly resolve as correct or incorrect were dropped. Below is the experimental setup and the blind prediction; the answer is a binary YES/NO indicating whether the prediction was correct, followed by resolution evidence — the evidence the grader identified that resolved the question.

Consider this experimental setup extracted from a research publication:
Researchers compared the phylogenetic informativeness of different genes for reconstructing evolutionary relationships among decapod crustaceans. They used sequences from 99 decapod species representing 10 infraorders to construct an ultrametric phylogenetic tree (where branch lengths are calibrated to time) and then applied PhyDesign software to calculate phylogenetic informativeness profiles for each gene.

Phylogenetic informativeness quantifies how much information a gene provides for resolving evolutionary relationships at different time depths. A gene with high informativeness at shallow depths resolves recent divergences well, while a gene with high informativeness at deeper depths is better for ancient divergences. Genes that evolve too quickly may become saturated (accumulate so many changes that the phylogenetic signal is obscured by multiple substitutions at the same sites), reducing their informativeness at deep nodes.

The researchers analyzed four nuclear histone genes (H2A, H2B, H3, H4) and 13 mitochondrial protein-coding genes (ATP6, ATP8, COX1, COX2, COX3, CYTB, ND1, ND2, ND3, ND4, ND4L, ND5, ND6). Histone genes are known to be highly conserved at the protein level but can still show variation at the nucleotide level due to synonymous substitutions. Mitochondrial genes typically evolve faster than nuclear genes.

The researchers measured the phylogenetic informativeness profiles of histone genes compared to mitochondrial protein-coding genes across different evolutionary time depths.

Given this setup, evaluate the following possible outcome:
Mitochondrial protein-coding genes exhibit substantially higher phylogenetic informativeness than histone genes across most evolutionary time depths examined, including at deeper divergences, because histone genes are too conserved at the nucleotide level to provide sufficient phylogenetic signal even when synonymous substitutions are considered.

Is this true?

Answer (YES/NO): YES